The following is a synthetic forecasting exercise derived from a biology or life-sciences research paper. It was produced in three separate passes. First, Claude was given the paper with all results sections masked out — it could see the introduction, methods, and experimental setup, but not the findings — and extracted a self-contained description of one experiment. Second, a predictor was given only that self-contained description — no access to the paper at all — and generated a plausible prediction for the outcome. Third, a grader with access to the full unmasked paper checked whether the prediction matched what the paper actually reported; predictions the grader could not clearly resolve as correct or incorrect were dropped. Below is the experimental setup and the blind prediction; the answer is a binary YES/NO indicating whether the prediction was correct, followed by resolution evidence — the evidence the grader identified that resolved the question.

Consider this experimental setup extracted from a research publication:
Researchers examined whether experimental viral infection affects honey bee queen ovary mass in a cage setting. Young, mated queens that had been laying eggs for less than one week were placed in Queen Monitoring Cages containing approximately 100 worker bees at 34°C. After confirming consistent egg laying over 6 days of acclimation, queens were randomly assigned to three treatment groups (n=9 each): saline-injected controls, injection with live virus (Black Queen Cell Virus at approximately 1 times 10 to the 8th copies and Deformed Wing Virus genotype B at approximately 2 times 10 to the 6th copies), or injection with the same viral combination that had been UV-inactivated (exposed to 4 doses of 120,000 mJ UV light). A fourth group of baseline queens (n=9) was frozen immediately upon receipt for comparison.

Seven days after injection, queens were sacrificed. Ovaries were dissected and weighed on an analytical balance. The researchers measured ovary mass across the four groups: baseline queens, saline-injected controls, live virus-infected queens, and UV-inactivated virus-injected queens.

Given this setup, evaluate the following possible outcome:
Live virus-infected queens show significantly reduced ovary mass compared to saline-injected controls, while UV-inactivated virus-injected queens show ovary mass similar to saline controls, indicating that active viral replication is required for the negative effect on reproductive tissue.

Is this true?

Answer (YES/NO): NO